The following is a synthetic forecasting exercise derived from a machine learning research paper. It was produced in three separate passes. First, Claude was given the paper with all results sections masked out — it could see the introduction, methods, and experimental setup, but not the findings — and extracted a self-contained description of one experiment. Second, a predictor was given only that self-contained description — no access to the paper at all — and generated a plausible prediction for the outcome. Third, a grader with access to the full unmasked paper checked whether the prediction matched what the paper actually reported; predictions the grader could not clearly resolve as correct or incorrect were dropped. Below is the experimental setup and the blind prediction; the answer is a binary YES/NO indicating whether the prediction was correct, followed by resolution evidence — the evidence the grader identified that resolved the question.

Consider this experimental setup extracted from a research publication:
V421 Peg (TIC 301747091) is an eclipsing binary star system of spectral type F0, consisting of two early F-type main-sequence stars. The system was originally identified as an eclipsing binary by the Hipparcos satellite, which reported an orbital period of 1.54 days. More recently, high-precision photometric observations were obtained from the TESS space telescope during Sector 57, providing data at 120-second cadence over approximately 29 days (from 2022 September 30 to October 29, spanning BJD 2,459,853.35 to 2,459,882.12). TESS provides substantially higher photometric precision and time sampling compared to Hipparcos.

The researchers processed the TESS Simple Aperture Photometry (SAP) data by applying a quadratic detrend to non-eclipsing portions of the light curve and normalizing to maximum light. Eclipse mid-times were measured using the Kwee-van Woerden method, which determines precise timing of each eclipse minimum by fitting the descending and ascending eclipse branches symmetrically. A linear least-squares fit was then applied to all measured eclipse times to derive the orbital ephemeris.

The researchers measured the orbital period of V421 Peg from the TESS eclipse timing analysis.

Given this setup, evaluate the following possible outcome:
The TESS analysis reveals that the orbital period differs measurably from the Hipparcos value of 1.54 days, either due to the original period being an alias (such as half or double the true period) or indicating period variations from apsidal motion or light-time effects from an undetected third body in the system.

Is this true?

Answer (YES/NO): YES